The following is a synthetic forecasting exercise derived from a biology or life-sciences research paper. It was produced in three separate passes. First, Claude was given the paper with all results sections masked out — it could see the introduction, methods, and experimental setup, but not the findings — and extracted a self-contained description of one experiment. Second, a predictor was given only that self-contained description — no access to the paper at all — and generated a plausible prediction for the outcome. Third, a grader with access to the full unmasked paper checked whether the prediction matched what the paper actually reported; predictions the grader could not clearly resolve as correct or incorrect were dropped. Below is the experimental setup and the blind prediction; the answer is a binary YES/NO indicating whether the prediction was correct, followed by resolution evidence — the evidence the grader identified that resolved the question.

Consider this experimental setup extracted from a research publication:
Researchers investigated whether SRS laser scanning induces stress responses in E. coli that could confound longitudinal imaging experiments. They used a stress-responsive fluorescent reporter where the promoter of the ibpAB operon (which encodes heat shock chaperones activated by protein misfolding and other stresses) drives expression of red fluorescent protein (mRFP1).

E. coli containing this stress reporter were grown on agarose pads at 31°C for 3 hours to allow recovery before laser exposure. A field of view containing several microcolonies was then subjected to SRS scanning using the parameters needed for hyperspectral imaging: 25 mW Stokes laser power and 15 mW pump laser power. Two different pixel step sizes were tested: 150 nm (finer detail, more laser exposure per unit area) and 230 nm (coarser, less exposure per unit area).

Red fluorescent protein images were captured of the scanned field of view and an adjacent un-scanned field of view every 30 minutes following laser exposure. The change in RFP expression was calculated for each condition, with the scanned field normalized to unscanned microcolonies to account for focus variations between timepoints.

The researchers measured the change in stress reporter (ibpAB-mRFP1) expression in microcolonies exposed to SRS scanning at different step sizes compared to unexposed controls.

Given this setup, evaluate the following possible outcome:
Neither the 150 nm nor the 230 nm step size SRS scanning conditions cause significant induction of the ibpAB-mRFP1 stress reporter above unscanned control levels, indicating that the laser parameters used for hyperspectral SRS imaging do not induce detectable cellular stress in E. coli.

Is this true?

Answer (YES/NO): NO